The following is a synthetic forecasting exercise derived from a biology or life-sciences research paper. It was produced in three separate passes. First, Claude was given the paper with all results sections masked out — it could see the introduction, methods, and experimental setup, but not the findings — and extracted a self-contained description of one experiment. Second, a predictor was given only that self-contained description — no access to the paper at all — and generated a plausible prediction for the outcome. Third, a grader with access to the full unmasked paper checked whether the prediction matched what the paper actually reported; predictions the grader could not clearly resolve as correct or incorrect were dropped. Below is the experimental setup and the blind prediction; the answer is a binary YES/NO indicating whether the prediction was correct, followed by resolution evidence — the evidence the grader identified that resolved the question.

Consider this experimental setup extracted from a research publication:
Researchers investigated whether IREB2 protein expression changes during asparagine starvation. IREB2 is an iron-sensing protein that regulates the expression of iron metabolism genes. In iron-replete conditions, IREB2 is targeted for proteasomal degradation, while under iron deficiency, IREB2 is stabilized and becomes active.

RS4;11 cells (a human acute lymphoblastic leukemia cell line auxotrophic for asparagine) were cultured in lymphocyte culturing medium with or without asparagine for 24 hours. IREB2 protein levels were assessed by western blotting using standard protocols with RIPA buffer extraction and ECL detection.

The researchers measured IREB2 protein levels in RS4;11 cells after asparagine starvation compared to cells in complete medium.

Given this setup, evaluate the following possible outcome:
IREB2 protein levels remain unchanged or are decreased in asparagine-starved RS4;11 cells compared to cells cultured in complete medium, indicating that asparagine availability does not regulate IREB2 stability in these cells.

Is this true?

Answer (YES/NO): NO